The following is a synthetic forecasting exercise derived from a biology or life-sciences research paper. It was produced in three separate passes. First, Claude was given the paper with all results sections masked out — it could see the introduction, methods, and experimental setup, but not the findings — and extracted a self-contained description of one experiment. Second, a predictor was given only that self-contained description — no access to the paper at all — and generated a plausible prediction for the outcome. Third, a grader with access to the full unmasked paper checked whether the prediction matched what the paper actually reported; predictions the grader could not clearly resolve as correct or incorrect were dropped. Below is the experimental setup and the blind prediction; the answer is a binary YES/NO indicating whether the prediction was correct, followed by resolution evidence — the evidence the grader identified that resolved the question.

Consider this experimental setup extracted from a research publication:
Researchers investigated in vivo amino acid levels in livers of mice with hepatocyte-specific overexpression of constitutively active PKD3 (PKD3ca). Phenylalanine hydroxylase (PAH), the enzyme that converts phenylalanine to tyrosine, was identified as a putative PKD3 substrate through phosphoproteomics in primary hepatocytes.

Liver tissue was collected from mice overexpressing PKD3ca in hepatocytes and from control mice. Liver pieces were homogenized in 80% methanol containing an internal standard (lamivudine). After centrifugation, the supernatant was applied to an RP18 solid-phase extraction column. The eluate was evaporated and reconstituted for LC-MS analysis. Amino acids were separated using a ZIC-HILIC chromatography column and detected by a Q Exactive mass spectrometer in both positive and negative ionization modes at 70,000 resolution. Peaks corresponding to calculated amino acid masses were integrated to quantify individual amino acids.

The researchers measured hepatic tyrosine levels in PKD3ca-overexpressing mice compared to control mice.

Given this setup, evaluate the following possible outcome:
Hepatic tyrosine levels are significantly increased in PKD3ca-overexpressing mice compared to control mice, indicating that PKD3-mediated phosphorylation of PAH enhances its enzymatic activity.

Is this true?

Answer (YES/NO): YES